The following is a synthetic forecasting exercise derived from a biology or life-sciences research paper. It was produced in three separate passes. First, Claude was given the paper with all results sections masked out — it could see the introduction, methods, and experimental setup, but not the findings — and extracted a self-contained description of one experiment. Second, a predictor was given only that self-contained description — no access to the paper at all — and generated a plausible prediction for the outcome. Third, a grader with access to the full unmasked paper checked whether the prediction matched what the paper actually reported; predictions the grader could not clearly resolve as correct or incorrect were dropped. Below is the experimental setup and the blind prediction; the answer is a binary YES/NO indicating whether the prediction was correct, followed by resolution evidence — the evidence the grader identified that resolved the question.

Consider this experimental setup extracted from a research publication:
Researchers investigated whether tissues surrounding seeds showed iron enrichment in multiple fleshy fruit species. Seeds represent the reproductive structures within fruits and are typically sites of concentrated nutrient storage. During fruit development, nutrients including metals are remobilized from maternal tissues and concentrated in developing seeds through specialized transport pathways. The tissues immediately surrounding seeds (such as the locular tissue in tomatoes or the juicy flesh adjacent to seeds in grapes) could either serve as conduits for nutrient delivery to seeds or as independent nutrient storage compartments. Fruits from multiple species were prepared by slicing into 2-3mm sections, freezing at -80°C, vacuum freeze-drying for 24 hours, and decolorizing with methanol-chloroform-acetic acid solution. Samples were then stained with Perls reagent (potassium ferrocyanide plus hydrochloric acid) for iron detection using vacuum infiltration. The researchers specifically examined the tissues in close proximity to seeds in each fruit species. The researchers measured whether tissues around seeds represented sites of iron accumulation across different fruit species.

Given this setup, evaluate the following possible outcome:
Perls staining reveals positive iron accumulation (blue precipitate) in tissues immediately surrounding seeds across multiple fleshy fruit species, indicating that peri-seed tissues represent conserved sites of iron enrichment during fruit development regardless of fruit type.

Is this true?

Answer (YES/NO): NO